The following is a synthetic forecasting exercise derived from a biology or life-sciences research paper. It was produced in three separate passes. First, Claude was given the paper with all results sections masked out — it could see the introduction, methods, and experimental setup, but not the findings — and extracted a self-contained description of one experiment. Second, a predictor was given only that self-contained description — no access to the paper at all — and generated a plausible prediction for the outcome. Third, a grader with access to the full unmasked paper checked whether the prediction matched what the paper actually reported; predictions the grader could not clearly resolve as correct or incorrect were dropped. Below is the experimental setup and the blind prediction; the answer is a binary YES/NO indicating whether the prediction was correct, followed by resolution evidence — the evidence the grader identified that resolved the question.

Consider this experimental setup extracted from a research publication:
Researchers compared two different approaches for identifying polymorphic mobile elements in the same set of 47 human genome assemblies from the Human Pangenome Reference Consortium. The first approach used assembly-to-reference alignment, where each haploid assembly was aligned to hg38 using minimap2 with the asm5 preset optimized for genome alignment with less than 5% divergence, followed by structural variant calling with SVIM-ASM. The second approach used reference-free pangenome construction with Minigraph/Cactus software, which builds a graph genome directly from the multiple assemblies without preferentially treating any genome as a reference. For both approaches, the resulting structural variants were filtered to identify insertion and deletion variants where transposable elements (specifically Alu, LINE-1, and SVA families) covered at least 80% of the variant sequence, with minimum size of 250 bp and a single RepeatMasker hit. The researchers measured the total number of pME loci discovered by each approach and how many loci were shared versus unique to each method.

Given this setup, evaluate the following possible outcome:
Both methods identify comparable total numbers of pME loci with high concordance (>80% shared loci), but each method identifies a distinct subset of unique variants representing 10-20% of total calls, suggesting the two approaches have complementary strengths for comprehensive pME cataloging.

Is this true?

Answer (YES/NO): NO